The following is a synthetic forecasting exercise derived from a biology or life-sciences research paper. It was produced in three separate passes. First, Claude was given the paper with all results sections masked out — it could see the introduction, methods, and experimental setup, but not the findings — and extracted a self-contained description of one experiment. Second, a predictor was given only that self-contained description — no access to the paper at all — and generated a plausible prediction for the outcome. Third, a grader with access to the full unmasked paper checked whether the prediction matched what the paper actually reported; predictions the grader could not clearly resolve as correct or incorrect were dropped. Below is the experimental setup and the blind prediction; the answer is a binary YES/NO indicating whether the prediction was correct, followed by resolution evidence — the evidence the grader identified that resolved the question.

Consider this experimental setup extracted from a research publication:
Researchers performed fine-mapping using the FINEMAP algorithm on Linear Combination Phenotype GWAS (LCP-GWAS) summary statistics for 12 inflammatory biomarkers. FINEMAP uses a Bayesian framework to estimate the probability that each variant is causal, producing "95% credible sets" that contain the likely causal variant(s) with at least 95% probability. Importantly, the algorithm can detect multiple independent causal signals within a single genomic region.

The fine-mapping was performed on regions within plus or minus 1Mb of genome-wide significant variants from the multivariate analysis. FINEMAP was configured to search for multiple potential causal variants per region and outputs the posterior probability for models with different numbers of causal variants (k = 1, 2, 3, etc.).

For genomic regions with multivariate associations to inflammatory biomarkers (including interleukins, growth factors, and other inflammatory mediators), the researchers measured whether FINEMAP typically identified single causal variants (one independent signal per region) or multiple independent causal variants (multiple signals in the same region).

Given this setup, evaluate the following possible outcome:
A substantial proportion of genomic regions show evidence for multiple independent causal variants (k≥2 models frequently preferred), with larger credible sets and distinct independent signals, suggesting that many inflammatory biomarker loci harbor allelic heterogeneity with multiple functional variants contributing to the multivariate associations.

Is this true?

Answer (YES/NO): YES